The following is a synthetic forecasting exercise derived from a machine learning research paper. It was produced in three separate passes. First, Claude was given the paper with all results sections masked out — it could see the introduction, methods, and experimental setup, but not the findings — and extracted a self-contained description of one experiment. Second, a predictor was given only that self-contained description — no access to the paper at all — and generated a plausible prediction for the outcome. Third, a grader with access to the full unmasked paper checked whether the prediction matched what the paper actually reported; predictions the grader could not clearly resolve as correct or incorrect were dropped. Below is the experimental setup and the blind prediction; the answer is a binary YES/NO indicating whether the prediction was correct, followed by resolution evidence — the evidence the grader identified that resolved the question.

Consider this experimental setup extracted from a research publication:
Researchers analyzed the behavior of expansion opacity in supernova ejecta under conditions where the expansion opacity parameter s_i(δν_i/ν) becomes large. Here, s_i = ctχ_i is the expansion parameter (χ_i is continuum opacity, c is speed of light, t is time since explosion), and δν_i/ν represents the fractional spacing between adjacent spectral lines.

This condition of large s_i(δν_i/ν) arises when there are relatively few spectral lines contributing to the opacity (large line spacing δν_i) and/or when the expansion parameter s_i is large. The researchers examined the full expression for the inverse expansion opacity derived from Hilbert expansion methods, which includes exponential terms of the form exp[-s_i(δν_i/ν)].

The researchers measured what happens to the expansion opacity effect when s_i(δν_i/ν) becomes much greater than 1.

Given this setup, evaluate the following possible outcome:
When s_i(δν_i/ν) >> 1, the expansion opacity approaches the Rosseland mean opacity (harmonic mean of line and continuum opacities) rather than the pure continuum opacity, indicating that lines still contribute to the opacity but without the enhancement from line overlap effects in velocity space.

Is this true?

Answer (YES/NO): NO